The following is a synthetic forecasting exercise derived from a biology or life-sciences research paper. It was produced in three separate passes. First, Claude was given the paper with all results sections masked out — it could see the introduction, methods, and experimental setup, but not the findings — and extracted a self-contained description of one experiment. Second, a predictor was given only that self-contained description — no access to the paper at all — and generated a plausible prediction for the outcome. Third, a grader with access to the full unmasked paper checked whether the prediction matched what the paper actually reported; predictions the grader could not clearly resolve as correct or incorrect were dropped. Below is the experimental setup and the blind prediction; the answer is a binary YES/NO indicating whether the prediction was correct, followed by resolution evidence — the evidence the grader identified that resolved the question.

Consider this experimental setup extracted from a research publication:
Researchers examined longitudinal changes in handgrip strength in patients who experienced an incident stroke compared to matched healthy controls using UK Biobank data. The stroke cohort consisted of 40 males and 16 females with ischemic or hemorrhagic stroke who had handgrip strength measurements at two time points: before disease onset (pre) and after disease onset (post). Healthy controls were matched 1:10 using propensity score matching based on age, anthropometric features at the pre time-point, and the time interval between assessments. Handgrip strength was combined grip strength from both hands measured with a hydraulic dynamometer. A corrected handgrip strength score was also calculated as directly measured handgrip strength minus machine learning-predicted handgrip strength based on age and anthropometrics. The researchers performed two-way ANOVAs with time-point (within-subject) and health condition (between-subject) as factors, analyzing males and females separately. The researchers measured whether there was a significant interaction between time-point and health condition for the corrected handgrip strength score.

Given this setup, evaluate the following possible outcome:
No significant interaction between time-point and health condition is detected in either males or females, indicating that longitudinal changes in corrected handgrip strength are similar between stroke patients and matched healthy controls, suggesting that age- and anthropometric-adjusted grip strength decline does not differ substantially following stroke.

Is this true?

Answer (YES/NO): NO